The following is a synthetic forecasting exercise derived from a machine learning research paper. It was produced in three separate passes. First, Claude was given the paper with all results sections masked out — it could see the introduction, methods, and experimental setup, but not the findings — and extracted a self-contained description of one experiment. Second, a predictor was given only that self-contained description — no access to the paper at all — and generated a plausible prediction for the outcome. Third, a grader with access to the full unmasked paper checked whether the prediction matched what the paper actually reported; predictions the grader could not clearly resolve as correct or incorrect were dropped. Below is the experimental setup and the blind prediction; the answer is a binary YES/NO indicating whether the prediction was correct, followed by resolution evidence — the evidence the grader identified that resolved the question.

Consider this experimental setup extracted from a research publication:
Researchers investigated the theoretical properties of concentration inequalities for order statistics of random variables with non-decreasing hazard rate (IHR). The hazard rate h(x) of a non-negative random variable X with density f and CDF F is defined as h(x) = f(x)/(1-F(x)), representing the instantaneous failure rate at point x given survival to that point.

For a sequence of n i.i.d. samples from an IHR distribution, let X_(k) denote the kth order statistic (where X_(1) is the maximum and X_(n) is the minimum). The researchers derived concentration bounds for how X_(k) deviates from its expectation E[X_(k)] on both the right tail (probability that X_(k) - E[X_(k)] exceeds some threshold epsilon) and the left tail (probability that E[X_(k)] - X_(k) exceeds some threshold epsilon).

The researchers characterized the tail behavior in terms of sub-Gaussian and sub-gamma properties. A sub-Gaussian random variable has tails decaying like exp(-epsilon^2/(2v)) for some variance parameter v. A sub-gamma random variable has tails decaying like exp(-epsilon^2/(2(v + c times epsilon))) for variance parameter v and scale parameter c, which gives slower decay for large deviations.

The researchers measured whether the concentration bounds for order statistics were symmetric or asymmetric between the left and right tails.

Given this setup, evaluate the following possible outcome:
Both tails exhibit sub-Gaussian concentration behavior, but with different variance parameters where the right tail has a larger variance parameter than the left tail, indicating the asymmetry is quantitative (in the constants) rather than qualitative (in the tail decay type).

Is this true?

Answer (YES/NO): NO